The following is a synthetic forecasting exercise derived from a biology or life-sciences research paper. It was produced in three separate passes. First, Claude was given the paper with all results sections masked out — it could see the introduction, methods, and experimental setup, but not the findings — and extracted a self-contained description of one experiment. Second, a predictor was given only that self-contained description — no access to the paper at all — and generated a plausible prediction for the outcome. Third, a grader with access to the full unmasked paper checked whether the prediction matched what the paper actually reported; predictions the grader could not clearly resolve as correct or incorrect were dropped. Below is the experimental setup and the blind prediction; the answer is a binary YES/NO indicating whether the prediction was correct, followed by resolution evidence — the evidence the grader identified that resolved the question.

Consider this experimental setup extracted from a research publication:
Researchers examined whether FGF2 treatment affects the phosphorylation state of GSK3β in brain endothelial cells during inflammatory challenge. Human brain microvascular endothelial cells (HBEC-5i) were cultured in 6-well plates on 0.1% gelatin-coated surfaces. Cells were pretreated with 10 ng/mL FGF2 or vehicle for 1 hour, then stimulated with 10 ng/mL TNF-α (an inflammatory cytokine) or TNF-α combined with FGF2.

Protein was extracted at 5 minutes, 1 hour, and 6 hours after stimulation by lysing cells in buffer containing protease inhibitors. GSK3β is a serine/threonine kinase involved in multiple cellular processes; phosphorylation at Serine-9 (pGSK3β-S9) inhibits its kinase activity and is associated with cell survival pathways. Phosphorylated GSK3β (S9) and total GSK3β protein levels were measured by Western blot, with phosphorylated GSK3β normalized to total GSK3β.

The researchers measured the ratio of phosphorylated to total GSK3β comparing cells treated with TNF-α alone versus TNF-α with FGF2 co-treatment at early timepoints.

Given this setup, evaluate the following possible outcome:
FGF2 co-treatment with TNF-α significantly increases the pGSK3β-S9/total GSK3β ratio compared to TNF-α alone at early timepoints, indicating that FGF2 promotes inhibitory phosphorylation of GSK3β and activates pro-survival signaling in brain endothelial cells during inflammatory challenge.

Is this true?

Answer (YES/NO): NO